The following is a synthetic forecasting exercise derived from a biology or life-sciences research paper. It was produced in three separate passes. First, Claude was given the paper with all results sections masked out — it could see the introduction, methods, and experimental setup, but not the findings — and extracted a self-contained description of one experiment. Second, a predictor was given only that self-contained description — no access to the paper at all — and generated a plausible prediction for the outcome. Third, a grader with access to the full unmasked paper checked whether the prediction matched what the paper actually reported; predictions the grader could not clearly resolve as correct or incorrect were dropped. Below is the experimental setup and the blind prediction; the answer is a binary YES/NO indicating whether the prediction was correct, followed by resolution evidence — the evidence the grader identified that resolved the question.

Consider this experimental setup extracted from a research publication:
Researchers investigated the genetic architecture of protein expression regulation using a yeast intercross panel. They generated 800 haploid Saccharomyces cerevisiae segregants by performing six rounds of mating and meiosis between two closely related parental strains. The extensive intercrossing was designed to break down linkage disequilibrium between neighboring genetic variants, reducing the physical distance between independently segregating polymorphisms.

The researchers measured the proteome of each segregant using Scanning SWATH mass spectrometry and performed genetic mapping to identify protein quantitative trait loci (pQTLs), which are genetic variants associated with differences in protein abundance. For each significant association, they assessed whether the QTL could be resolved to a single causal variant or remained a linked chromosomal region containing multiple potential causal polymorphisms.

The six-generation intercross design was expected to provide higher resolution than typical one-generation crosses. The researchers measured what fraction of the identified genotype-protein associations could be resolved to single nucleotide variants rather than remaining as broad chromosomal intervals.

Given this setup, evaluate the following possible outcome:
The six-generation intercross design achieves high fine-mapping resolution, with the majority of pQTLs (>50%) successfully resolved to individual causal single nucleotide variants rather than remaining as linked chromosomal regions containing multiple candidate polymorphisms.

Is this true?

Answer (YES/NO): NO